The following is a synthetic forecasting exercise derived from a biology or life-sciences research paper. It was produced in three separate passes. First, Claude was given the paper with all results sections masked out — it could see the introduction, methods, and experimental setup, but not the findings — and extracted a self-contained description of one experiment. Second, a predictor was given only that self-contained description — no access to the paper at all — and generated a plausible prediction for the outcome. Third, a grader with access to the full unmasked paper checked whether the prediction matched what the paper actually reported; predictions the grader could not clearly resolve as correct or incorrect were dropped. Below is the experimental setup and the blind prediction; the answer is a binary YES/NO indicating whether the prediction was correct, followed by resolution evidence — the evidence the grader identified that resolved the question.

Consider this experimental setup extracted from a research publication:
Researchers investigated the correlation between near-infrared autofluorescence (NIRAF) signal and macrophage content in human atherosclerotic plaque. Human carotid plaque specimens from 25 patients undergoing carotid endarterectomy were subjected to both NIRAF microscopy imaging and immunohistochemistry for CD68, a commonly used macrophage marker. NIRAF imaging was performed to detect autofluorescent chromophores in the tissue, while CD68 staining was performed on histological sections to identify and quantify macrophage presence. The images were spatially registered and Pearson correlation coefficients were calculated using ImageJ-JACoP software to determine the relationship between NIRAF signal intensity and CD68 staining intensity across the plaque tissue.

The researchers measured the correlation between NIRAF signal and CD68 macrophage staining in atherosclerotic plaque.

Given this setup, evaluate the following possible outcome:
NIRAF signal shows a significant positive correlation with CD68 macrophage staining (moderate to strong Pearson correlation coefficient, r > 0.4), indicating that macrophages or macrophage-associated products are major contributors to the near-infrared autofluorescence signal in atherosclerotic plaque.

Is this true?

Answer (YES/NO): NO